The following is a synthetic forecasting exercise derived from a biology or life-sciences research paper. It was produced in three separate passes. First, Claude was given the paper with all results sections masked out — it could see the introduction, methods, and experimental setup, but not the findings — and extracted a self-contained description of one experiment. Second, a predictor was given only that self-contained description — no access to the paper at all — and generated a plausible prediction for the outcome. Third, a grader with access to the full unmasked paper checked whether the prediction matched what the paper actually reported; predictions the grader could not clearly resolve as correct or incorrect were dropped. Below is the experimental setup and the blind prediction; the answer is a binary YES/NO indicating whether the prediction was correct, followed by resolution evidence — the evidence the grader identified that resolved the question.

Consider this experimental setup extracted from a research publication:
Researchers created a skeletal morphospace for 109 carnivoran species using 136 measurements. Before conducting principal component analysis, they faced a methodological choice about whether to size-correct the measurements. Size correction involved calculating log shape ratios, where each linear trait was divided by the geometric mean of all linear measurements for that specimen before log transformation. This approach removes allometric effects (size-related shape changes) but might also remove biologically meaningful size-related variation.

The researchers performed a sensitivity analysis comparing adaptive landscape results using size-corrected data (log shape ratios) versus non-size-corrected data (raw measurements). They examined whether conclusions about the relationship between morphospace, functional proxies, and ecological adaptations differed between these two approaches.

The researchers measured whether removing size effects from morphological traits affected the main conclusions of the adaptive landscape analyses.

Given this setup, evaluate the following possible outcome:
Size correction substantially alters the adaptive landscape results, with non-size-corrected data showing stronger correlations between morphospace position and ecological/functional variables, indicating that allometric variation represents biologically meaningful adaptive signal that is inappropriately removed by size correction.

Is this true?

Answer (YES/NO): NO